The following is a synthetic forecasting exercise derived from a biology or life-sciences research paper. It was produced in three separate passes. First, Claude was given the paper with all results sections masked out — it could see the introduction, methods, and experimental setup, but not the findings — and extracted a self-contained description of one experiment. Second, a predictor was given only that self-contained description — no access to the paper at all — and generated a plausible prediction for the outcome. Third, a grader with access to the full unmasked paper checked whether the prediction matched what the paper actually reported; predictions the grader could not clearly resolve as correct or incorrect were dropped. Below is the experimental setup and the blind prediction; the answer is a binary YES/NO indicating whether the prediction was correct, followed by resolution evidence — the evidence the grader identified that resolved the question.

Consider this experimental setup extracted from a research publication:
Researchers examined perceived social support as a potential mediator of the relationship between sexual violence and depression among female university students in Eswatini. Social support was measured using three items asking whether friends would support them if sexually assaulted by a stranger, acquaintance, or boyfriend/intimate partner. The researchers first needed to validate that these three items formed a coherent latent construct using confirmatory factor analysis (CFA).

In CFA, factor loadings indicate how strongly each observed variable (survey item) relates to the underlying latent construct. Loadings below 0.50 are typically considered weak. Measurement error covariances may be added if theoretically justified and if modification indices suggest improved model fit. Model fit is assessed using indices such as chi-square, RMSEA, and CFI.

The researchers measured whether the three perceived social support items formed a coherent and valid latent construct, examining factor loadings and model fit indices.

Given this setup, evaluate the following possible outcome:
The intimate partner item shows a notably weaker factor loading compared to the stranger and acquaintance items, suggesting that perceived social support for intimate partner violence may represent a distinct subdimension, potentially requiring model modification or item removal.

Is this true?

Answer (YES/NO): NO